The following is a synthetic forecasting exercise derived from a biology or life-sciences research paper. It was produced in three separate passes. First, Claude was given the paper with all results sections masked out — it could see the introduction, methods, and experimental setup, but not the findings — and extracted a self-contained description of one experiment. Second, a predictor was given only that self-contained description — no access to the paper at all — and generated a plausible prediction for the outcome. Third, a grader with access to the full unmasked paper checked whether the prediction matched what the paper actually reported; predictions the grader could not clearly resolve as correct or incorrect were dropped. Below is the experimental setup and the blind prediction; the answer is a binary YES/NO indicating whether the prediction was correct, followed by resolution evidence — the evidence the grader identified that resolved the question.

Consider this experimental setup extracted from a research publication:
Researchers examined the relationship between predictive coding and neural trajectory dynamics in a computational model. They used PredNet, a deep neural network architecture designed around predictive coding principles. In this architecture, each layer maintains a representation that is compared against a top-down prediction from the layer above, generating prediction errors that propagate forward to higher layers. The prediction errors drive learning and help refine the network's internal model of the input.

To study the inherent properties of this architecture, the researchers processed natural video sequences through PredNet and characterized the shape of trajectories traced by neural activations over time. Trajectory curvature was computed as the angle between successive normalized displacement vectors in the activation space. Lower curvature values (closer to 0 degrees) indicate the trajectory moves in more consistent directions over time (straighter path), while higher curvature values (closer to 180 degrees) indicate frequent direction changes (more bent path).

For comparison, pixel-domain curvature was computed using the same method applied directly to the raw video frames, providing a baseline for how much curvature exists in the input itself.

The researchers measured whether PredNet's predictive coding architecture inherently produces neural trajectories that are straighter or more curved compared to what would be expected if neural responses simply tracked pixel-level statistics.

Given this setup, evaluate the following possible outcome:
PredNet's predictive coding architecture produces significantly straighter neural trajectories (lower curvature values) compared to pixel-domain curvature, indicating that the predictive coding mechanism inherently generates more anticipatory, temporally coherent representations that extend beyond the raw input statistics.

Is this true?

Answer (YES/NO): YES